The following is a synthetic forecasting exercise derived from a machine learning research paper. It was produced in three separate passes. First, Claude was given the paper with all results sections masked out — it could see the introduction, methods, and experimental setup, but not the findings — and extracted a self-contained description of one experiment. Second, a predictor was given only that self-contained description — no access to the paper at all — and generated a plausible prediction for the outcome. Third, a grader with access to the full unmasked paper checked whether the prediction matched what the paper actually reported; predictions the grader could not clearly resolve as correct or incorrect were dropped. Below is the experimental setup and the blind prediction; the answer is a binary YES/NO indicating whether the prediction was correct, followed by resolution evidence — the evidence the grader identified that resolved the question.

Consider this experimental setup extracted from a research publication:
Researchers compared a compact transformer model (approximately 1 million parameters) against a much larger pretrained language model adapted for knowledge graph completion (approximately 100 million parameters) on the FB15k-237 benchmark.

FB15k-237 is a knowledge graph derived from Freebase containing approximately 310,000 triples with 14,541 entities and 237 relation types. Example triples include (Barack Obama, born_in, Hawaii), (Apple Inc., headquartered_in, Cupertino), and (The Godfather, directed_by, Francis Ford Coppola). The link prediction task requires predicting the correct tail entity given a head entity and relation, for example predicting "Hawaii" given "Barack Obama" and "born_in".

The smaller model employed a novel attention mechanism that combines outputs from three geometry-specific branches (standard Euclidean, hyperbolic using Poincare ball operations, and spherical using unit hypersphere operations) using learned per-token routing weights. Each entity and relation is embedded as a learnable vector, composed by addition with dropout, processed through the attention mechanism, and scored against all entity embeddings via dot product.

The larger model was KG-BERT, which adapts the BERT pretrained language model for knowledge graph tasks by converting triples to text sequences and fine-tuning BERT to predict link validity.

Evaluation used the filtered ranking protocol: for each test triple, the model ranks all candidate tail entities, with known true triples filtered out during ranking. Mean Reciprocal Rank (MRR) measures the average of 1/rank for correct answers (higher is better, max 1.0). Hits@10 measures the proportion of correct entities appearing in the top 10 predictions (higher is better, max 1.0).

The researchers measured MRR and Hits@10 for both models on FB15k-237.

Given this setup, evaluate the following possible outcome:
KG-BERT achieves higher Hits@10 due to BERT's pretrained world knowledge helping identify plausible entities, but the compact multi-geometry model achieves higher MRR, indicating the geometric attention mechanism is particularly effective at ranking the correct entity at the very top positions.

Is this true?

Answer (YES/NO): YES